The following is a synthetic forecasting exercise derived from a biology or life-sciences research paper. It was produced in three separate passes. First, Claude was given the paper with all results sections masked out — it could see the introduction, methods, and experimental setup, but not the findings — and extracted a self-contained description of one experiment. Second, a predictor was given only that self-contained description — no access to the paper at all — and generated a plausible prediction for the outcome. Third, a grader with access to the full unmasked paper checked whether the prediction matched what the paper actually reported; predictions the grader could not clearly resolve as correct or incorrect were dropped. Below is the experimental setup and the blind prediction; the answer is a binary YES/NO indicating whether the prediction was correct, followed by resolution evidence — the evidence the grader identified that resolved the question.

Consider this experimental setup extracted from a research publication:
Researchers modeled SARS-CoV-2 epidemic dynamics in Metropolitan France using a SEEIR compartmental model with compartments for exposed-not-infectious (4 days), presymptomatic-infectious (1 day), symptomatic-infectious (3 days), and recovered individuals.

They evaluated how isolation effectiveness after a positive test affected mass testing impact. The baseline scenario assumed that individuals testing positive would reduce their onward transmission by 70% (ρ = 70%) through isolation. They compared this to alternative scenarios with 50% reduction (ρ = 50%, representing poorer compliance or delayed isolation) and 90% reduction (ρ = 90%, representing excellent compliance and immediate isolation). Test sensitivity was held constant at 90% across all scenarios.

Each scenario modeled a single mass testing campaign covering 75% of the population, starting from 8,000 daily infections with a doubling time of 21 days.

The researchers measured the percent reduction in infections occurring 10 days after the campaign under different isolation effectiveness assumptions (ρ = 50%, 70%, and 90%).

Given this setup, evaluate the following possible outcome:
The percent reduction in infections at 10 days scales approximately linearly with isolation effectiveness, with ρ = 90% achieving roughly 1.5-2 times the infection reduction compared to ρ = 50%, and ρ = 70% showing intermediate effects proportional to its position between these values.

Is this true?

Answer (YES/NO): YES